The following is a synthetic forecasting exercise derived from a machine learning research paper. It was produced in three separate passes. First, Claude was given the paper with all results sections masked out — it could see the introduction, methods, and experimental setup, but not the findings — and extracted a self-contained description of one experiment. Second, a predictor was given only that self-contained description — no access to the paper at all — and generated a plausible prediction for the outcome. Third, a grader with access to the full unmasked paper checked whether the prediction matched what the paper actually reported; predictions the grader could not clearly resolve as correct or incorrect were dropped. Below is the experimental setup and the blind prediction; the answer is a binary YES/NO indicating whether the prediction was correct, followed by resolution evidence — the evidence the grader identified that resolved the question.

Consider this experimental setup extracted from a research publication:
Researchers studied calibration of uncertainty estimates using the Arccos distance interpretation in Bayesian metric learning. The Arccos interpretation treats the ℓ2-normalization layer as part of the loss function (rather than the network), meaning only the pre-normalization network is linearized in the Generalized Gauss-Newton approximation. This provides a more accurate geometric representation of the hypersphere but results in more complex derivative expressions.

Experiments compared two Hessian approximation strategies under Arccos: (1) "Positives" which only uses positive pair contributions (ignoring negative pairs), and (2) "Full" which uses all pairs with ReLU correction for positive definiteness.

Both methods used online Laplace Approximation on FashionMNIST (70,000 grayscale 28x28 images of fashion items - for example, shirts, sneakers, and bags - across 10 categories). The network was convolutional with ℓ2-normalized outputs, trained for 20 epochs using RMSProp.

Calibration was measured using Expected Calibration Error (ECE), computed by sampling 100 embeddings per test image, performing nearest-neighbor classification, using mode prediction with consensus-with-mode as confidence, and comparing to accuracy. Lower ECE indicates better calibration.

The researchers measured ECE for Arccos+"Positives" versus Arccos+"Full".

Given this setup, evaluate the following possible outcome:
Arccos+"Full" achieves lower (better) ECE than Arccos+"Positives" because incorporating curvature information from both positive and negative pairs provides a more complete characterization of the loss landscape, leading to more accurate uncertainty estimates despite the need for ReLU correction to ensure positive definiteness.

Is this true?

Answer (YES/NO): YES